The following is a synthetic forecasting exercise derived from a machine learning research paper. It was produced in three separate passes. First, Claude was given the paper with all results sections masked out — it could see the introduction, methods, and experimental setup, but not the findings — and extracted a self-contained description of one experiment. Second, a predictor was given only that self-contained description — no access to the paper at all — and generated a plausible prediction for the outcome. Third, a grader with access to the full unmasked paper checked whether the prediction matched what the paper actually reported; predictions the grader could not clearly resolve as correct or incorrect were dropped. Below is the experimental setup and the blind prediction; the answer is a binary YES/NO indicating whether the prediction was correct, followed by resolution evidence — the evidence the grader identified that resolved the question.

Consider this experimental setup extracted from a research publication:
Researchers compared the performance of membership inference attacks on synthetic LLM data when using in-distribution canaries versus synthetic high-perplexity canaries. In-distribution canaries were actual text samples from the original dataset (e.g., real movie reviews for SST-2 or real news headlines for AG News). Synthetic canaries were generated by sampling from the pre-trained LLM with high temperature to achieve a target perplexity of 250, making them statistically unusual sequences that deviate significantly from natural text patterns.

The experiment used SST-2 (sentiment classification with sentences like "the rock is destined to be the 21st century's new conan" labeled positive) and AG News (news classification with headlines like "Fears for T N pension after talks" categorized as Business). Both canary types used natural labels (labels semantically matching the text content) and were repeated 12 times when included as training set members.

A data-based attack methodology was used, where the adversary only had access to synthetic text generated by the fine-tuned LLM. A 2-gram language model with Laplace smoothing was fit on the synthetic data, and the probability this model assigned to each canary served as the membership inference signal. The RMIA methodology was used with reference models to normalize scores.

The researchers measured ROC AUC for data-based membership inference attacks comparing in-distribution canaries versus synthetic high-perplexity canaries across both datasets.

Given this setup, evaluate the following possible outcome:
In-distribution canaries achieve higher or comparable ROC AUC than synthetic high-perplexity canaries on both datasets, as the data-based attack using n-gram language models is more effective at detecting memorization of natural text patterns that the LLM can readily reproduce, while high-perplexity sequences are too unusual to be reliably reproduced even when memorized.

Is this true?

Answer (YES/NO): YES